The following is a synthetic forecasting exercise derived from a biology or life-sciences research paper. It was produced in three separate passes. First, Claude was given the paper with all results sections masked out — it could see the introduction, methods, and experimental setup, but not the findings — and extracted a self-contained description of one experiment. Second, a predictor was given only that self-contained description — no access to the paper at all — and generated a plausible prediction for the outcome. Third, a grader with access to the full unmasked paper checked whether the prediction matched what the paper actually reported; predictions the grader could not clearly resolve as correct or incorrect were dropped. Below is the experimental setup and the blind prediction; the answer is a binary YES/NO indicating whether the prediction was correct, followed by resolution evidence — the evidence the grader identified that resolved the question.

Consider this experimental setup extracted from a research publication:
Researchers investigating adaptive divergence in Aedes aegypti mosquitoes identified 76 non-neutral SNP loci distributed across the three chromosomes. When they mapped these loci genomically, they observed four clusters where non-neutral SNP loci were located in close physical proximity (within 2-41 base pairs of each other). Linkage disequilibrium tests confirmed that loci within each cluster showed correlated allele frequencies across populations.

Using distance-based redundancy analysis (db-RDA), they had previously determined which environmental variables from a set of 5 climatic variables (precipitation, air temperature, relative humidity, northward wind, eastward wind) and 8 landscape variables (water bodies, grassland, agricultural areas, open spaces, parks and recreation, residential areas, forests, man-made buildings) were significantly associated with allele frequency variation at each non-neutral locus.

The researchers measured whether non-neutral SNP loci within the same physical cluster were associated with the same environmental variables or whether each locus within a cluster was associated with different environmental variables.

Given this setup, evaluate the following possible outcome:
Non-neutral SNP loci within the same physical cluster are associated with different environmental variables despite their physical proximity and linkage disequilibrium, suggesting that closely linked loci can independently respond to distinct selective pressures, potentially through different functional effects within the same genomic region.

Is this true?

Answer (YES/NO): NO